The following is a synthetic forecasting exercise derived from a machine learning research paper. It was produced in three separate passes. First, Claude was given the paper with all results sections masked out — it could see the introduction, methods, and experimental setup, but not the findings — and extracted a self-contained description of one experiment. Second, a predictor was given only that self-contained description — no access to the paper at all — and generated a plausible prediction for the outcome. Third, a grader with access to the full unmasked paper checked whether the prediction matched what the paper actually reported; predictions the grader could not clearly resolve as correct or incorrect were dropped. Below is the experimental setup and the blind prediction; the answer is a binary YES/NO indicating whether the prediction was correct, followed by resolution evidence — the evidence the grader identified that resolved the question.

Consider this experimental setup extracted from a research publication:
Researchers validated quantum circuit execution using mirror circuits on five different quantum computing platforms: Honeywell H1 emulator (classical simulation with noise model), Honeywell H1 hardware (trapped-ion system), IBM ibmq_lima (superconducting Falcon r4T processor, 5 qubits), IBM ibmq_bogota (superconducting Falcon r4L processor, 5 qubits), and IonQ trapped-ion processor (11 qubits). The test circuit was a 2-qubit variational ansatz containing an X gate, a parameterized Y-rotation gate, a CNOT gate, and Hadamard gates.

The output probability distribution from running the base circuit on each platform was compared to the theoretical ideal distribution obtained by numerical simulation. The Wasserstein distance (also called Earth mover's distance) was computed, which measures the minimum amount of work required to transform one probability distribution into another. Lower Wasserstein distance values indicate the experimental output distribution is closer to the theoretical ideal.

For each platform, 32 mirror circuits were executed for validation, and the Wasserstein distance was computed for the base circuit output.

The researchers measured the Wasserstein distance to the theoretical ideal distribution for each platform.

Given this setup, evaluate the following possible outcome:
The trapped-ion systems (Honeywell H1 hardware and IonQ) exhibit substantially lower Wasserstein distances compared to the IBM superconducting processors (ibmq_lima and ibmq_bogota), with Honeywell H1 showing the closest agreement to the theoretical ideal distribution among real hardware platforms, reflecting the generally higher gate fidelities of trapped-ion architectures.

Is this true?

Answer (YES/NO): NO